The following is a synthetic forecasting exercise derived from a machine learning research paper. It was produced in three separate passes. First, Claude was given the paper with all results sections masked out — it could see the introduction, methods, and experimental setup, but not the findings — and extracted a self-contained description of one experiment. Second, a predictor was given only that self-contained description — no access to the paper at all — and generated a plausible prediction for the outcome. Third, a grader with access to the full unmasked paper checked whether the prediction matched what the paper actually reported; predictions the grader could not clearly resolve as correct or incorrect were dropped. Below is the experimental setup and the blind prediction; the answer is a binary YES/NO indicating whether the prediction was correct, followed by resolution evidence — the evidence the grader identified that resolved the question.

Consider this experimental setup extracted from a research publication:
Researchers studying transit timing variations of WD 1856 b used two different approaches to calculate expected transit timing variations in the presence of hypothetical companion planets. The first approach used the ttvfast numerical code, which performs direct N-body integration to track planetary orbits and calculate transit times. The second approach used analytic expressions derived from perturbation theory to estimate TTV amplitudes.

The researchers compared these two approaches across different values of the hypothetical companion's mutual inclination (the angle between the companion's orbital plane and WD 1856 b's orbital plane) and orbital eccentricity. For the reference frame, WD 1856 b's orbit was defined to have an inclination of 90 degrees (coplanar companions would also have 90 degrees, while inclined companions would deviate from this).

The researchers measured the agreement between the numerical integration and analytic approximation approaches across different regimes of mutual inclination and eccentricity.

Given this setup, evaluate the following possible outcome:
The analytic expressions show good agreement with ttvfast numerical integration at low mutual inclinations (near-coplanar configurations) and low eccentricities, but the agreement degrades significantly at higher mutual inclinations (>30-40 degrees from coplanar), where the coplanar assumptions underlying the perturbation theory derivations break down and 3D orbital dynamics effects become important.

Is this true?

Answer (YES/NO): NO